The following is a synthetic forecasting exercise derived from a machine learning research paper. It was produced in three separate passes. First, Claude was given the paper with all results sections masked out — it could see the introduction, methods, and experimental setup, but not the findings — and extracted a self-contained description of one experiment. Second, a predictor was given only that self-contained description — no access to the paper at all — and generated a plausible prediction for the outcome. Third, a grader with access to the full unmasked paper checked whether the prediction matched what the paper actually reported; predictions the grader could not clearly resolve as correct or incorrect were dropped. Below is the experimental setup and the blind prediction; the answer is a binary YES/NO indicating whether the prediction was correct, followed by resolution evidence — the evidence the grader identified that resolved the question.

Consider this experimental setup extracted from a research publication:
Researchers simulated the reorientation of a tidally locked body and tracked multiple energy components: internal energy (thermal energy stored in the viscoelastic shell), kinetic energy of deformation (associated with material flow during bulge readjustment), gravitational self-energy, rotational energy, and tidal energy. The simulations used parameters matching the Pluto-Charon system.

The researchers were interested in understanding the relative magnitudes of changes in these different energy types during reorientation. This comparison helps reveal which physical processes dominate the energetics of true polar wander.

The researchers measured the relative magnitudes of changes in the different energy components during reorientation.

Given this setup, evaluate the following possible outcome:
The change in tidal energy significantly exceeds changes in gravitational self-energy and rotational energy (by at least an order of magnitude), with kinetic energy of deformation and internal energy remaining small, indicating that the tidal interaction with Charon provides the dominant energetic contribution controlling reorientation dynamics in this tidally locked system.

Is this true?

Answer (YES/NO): NO